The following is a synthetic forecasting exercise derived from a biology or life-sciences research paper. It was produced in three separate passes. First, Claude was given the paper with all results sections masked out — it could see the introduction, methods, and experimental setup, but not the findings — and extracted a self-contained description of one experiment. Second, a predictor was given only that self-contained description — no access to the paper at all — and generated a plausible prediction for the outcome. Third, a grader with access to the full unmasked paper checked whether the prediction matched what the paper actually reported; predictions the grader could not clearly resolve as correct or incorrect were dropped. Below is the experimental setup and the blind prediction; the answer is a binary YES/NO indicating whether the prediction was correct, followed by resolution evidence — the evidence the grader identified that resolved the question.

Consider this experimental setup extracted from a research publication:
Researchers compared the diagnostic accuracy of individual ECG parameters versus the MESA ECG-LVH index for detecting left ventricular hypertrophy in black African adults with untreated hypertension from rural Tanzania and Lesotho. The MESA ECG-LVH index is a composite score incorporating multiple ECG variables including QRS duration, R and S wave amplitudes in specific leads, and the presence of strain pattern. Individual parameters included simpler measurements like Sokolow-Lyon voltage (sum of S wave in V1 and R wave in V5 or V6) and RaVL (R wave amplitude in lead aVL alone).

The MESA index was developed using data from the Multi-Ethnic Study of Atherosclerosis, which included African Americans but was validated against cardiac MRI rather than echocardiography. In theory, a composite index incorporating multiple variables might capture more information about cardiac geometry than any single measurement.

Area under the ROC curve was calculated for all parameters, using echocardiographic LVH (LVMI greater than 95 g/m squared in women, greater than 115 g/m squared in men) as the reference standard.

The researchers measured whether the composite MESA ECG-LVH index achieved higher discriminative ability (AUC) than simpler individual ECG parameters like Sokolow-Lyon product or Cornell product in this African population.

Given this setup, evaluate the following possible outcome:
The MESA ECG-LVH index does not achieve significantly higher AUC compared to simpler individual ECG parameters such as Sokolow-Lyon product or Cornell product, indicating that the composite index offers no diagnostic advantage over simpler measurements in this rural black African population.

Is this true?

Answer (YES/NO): YES